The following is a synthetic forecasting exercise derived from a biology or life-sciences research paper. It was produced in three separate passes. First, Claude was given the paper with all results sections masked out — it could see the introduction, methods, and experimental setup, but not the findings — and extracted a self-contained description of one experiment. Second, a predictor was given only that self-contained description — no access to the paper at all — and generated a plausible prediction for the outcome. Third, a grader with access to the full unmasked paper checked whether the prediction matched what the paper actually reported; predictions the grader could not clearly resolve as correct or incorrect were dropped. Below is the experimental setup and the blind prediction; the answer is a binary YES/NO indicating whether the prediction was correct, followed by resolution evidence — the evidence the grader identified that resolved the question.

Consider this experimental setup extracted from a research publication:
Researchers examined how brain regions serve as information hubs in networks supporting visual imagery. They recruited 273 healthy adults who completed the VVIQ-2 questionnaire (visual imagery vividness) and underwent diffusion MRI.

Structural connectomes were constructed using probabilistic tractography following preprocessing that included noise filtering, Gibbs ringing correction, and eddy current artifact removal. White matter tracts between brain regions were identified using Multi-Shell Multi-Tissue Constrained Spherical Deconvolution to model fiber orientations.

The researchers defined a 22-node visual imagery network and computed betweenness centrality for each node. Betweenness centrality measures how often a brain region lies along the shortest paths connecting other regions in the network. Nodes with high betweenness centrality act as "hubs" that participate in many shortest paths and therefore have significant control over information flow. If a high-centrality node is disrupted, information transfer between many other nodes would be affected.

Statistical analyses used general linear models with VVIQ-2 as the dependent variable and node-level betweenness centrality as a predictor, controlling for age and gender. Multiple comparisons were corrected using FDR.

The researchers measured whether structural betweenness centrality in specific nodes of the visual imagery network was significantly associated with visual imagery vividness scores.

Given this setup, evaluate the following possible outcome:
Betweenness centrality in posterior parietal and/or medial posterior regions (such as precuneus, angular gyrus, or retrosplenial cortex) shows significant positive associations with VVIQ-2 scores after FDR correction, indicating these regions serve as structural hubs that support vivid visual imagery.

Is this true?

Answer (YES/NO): NO